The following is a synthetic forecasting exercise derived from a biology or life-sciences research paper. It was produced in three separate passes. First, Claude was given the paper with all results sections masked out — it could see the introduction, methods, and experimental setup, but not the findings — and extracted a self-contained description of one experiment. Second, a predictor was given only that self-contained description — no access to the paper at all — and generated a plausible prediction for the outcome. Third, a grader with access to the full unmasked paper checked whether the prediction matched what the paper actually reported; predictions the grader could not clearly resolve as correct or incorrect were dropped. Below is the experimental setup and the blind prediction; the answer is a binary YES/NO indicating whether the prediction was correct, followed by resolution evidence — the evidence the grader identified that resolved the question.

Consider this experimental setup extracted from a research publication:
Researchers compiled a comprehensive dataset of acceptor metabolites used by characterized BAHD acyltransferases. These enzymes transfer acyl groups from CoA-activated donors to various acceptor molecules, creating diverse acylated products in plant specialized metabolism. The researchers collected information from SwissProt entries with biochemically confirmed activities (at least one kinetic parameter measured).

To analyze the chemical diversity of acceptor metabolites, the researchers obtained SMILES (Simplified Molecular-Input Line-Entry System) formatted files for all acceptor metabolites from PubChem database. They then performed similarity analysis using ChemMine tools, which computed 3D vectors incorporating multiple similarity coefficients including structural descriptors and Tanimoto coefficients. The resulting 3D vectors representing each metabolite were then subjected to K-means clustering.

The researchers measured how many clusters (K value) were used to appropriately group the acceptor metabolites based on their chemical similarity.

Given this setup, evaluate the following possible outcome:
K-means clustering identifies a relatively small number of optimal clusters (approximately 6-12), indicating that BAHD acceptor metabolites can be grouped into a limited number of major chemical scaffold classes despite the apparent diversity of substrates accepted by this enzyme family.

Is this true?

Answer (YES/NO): YES